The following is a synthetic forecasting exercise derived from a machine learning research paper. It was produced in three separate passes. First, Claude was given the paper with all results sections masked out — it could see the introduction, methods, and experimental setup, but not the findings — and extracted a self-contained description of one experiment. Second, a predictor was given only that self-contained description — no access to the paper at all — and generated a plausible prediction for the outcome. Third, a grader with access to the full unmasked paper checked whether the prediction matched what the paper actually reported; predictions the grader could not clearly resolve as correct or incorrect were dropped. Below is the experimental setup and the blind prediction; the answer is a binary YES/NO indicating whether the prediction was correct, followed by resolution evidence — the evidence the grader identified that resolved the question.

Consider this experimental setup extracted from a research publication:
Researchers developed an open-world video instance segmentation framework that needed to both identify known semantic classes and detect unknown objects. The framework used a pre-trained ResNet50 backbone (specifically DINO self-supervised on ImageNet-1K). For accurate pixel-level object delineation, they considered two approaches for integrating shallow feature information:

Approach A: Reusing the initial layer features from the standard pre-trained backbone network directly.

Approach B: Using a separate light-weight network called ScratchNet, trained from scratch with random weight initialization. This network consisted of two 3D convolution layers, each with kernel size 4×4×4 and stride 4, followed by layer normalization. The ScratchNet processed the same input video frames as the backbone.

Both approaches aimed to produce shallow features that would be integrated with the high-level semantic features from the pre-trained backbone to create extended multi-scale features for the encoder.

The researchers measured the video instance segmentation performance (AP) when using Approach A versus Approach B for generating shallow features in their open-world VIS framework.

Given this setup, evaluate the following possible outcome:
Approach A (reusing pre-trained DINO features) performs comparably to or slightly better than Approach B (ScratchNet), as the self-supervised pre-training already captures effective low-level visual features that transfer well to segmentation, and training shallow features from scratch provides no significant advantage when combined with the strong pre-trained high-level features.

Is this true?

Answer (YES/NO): NO